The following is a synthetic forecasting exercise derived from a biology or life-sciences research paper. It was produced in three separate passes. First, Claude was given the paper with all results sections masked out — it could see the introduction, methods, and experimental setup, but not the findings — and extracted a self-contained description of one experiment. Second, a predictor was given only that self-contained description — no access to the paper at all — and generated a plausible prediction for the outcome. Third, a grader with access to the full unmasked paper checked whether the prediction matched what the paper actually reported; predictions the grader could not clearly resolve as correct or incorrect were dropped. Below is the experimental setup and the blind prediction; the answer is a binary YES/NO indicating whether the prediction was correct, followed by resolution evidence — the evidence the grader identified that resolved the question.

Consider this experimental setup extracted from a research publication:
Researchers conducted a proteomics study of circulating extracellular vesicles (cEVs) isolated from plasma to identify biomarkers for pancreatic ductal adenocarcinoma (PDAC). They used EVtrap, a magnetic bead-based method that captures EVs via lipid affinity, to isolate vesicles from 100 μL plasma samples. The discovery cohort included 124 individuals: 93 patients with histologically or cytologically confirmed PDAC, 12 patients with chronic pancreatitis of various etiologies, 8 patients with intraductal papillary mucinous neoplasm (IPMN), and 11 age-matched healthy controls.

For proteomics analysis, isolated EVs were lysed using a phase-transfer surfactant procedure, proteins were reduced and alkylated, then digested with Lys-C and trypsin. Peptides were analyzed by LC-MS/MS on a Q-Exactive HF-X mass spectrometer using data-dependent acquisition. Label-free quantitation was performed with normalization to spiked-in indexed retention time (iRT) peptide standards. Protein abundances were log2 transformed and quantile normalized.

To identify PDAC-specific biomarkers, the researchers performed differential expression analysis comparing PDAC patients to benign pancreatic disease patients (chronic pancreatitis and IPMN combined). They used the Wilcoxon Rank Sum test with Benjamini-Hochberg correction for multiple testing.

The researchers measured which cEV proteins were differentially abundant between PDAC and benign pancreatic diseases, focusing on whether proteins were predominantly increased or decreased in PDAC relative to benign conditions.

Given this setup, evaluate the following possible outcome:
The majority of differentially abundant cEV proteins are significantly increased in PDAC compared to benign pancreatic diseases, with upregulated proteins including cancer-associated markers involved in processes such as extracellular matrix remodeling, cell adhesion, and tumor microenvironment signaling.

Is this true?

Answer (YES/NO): NO